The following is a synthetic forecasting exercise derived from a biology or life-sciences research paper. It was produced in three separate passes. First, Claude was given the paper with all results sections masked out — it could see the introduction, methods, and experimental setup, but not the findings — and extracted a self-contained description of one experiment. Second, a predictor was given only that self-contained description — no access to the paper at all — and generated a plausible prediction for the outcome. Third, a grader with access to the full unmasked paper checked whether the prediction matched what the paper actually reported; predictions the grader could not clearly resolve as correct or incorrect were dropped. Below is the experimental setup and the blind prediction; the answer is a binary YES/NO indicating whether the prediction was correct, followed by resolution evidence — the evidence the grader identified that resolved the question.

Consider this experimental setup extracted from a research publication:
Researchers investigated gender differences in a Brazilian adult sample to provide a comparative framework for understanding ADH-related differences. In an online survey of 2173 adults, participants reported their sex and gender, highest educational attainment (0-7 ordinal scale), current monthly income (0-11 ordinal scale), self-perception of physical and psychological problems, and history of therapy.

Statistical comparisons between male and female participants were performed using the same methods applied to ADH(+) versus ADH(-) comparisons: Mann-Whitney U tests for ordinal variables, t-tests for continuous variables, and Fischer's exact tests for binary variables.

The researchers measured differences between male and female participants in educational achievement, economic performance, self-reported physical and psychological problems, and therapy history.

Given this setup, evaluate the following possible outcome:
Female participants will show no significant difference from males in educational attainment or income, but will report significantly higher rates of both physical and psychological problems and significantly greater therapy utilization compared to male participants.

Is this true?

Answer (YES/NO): NO